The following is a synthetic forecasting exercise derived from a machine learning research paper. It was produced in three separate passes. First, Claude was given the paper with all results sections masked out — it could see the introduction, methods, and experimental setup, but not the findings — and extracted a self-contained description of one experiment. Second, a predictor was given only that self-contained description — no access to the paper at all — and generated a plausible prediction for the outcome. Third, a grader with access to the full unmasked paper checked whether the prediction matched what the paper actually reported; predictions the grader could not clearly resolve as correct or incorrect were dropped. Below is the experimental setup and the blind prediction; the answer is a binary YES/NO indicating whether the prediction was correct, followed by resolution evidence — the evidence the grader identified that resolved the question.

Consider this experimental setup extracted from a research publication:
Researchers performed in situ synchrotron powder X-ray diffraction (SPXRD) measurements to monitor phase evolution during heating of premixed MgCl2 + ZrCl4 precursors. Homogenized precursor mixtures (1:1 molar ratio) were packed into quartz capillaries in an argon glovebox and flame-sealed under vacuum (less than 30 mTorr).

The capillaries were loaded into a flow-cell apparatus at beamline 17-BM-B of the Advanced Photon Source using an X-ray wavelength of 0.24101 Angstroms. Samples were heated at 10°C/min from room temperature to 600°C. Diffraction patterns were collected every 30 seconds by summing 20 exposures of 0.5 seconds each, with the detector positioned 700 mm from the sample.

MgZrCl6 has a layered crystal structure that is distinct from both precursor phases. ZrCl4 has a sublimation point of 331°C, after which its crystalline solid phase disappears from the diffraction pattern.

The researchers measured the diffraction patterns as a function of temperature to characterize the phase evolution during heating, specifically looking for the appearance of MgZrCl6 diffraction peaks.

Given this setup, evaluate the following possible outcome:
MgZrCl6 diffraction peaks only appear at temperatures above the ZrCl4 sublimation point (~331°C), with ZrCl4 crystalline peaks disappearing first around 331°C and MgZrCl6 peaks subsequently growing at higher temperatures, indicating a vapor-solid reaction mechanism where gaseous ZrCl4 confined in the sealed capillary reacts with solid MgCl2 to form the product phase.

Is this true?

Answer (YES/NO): NO